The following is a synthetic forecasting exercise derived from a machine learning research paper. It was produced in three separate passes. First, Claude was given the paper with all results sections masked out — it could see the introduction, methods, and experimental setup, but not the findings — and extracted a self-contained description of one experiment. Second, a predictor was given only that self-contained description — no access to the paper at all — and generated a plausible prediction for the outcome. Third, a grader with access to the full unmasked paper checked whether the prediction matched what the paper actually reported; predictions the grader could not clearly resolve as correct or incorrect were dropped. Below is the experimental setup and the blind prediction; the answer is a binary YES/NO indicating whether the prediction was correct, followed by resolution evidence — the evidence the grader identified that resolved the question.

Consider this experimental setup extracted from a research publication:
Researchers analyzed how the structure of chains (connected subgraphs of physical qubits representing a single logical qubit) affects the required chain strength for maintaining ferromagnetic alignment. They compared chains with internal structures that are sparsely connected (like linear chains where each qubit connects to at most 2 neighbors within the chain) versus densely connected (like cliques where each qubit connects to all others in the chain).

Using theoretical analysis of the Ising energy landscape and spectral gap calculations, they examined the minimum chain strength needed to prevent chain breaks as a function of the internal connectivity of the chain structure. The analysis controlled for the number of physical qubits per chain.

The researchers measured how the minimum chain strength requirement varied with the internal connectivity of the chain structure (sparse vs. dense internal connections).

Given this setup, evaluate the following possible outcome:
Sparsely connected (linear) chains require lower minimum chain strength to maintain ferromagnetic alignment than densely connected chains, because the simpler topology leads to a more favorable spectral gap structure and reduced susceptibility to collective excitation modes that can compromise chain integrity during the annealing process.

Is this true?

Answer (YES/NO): NO